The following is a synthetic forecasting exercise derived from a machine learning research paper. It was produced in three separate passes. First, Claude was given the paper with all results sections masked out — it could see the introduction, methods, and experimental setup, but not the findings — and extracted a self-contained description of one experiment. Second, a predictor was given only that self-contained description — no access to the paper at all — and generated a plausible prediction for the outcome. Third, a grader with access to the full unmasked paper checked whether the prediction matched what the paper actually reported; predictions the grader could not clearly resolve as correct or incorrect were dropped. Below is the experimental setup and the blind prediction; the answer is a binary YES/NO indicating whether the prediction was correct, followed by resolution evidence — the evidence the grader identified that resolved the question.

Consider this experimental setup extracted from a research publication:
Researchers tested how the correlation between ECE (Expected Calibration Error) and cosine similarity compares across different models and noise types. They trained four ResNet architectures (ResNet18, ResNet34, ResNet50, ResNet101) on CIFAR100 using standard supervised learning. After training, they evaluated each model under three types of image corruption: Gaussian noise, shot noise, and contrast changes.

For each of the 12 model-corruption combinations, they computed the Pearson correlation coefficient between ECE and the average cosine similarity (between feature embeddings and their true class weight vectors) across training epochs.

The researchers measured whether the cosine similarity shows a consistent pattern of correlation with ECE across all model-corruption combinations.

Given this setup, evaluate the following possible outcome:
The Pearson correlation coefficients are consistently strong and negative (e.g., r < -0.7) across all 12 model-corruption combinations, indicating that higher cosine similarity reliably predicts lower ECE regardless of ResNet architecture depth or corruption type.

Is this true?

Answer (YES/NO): NO